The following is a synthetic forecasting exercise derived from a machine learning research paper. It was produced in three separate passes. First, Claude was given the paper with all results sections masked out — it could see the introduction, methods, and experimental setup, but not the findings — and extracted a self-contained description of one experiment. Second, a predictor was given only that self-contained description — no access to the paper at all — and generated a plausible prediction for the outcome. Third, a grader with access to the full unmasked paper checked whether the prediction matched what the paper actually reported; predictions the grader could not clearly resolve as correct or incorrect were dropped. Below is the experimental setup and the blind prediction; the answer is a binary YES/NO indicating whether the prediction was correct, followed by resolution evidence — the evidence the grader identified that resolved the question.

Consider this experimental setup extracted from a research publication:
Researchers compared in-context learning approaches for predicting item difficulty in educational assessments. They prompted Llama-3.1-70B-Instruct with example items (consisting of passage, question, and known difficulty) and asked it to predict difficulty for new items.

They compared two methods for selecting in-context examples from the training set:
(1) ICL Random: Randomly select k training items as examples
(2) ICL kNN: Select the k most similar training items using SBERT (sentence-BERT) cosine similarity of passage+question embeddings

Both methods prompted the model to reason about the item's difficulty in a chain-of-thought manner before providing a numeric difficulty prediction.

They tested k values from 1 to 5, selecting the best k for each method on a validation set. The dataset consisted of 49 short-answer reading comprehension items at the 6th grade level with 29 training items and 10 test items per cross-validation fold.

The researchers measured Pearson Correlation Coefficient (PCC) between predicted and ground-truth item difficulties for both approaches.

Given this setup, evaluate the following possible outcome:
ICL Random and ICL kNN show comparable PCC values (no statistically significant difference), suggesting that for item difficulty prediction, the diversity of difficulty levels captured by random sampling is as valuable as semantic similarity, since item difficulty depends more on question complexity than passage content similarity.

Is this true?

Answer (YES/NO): NO